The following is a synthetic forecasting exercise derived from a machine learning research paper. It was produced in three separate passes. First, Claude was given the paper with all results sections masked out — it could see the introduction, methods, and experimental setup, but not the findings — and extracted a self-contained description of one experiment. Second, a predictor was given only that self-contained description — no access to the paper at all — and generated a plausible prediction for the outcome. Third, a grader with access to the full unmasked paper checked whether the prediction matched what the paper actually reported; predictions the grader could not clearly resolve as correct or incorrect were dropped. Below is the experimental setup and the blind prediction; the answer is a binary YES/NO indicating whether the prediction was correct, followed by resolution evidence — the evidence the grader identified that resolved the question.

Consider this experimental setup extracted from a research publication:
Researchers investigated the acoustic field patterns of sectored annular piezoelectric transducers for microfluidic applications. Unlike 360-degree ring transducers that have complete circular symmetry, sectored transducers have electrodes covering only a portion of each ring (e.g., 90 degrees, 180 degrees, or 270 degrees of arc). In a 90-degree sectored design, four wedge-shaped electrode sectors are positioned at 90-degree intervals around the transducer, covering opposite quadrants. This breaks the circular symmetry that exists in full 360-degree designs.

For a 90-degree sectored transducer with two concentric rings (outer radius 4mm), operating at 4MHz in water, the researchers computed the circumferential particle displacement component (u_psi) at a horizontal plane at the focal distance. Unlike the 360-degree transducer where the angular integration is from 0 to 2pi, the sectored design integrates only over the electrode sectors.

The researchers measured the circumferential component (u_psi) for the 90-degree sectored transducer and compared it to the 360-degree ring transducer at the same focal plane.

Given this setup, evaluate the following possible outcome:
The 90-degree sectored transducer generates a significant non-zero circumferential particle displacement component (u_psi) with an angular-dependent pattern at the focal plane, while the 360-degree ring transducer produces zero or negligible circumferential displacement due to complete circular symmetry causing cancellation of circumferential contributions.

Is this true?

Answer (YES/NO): YES